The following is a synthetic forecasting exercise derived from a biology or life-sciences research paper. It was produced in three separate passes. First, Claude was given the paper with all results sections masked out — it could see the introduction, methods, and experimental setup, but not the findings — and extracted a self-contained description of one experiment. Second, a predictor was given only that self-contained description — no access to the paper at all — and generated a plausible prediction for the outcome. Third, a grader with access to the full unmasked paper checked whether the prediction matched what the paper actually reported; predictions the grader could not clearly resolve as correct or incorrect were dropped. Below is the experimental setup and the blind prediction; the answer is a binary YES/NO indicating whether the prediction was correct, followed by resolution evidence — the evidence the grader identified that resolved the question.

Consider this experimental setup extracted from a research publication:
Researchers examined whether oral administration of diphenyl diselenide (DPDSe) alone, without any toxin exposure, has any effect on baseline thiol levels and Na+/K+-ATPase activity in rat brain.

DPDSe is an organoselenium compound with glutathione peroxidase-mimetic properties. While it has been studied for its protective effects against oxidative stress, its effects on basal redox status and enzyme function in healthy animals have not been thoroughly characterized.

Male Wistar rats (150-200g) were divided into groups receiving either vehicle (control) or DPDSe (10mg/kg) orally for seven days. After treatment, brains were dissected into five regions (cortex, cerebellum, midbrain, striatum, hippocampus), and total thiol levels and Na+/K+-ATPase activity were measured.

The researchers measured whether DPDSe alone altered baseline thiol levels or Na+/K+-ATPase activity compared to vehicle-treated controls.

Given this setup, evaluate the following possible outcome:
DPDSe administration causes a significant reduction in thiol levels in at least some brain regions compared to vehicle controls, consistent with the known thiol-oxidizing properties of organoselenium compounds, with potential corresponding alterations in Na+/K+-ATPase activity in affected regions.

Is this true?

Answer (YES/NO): NO